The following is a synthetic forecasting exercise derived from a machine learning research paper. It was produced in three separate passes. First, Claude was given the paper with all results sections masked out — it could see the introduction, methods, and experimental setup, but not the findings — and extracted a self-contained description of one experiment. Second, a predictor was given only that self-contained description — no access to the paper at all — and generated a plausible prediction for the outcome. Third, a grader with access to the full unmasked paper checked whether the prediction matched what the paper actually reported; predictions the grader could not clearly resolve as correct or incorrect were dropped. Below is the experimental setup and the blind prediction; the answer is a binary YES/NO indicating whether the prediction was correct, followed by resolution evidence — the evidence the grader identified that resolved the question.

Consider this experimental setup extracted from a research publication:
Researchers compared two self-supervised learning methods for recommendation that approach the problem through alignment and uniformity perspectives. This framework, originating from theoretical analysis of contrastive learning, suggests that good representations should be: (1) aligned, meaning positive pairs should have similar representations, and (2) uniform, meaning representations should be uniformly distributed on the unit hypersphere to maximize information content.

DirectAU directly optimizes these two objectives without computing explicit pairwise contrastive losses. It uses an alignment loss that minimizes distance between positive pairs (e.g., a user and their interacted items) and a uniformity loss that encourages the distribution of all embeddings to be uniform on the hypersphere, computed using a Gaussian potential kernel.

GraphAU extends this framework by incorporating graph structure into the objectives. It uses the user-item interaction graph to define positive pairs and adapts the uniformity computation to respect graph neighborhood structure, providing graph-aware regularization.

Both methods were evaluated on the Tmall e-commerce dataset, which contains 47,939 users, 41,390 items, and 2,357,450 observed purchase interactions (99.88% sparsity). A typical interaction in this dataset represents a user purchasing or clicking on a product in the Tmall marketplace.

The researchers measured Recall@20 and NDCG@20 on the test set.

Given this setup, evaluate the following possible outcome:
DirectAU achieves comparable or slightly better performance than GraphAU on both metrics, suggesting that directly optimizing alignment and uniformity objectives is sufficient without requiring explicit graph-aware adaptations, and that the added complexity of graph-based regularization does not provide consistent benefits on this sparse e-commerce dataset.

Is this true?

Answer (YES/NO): NO